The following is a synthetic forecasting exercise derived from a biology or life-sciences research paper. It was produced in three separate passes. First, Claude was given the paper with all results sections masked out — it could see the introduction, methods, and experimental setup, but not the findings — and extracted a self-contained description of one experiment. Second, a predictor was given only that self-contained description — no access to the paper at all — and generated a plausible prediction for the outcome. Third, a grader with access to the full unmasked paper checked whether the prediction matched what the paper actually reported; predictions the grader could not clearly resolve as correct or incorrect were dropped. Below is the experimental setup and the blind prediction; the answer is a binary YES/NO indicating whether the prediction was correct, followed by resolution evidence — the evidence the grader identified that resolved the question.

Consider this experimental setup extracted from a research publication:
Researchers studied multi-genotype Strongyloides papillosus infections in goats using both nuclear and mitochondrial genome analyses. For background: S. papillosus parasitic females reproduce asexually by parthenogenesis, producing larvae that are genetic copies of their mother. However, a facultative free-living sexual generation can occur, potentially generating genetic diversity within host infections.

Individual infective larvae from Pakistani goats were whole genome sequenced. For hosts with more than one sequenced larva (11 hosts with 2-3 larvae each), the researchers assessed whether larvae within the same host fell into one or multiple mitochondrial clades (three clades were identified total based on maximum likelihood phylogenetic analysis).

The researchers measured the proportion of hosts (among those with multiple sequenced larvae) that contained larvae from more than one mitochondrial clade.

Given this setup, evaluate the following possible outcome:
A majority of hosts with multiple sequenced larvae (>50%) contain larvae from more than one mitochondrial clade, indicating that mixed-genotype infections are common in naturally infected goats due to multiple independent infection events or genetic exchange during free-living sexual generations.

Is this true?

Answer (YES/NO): YES